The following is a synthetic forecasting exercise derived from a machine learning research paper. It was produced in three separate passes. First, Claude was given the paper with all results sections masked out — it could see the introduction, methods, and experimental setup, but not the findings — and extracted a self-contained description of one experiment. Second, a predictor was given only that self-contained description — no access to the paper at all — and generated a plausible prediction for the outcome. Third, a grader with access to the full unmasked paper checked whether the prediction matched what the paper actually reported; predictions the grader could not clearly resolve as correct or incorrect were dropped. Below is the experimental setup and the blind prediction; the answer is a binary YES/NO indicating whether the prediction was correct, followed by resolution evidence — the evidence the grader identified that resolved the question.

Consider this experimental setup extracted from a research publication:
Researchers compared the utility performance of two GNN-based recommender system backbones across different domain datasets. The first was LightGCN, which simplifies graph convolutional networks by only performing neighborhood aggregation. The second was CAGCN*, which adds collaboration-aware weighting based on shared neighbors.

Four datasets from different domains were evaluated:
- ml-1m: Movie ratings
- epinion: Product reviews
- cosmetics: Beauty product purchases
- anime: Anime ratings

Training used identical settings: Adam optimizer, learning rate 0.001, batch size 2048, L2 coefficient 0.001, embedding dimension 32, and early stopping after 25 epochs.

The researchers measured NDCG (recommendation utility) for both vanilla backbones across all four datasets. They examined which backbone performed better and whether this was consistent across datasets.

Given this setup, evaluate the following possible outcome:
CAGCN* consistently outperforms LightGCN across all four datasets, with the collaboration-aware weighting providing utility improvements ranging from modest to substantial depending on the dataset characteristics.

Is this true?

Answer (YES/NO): YES